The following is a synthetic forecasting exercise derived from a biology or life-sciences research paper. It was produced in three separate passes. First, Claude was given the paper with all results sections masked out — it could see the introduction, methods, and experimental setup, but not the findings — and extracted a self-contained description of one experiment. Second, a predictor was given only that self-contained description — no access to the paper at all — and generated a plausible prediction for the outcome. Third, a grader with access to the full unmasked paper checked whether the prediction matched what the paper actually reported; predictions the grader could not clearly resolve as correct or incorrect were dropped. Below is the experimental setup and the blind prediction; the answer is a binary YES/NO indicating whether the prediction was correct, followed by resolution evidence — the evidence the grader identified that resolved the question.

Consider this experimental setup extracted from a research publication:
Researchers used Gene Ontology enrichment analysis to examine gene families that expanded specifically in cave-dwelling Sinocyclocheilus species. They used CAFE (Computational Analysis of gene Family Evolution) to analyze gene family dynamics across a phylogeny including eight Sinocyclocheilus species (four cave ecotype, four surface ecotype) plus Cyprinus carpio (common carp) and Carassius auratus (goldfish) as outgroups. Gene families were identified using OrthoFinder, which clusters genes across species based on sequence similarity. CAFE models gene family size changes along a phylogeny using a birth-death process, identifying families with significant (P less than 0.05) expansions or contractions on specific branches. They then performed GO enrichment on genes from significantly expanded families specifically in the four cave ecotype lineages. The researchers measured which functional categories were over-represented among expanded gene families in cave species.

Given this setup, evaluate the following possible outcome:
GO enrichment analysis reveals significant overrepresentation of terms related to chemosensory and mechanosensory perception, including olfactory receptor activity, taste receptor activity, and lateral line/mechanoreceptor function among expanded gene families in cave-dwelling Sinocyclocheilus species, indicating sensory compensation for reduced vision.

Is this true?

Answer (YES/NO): YES